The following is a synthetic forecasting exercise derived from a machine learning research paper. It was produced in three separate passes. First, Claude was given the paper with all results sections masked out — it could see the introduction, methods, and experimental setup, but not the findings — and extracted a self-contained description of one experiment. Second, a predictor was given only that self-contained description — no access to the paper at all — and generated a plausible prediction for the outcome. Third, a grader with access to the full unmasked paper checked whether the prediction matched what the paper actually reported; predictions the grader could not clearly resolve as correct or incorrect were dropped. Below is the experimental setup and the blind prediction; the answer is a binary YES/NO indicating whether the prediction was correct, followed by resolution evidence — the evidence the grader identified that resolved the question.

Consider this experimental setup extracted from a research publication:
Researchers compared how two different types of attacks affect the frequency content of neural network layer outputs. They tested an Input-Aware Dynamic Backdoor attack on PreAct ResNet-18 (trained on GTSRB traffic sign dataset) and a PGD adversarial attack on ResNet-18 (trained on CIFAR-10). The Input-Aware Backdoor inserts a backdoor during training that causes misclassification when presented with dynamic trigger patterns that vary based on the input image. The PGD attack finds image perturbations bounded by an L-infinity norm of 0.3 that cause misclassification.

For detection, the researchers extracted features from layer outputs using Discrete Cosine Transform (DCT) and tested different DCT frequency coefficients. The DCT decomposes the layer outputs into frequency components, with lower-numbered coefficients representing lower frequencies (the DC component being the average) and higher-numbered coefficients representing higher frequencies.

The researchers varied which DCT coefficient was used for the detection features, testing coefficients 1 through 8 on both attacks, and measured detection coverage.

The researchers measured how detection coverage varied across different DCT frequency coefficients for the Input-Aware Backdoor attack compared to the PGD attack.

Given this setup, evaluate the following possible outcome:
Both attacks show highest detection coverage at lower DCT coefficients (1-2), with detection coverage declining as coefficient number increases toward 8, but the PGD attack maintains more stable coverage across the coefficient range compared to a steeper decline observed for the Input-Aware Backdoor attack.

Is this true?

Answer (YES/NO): NO